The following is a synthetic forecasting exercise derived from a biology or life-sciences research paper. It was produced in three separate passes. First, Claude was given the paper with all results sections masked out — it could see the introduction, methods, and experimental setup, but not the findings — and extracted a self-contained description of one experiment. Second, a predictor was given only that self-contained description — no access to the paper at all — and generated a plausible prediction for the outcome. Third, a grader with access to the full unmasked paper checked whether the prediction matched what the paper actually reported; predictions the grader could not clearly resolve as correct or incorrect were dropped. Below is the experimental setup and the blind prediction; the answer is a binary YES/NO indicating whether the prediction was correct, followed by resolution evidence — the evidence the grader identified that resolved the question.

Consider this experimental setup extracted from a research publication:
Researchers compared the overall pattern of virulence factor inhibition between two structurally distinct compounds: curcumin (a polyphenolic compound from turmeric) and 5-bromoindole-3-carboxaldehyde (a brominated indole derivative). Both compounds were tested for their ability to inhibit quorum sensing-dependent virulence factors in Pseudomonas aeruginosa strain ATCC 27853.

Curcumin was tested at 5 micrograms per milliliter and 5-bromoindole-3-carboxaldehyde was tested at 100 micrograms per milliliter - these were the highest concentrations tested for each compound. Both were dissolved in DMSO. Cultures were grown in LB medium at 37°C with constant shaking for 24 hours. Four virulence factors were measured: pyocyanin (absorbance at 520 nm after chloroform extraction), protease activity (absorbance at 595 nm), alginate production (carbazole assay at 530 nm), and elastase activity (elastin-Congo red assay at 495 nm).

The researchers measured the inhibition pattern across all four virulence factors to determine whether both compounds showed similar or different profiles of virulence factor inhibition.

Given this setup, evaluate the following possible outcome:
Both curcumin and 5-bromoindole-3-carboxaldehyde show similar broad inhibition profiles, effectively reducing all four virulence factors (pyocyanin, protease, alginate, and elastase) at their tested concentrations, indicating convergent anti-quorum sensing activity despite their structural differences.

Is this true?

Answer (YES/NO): NO